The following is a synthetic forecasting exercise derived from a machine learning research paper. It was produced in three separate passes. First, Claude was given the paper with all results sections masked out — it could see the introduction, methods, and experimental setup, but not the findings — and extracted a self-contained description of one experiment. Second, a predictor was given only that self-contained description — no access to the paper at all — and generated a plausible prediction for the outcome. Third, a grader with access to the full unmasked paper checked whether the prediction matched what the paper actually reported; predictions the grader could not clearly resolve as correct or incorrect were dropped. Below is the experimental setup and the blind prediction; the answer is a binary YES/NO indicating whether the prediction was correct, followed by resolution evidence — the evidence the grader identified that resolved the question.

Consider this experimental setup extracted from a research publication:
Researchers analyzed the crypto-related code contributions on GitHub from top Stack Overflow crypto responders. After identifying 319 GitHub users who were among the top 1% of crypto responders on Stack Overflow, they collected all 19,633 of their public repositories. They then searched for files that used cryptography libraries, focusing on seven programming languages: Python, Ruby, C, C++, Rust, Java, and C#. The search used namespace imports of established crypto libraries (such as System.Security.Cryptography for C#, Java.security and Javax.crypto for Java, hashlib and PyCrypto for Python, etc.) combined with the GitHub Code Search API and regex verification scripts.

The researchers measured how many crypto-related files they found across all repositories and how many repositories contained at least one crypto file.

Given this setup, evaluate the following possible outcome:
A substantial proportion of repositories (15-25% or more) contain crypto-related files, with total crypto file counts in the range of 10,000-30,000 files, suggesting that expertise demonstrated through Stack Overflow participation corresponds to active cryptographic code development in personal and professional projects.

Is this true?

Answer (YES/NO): NO